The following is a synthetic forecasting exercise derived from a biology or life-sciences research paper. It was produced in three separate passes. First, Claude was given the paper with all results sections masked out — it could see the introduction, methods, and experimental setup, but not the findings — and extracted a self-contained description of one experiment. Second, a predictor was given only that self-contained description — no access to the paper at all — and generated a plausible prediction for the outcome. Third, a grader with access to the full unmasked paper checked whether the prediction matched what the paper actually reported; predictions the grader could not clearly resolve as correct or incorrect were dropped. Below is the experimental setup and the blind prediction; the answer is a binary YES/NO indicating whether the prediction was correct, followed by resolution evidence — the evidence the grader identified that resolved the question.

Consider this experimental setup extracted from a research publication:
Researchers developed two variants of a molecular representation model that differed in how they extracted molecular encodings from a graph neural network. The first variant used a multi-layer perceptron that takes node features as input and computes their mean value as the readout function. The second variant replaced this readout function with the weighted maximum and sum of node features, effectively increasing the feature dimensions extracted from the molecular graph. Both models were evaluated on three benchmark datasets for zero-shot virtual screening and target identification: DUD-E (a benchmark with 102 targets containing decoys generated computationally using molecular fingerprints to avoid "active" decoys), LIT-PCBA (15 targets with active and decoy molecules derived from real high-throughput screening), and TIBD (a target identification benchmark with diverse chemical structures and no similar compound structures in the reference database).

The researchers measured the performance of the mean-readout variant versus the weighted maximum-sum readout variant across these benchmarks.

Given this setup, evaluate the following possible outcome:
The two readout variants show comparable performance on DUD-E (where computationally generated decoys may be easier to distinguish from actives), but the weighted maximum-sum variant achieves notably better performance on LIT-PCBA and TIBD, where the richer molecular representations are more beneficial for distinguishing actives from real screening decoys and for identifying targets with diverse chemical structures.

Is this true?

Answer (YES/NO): NO